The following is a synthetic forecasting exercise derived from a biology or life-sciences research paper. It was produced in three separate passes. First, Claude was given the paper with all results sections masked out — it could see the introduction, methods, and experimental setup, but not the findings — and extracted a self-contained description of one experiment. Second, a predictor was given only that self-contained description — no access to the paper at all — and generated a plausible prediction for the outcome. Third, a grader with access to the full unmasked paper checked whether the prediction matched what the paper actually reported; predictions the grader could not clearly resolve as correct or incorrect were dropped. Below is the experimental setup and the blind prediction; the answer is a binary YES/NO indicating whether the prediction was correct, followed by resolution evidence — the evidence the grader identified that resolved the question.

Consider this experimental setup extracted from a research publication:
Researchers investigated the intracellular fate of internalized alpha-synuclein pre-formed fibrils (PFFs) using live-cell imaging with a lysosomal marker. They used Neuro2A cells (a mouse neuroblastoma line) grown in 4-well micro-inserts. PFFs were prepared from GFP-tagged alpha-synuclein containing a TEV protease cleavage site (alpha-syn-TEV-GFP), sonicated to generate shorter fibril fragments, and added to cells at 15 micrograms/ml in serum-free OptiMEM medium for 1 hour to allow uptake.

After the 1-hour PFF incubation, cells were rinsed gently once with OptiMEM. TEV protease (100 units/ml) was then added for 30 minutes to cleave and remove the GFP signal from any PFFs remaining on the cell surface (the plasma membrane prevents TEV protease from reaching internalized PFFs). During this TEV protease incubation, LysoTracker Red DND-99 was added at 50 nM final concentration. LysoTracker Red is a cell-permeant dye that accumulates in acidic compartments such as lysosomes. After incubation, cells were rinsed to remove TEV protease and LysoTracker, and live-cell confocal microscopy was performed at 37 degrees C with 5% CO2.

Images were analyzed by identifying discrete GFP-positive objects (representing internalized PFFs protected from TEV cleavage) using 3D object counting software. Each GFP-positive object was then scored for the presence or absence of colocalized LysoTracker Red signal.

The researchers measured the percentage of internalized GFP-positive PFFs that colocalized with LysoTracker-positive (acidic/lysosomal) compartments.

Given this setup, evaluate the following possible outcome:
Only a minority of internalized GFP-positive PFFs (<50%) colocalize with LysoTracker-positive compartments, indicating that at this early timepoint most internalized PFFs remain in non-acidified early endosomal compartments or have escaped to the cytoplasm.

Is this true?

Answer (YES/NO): YES